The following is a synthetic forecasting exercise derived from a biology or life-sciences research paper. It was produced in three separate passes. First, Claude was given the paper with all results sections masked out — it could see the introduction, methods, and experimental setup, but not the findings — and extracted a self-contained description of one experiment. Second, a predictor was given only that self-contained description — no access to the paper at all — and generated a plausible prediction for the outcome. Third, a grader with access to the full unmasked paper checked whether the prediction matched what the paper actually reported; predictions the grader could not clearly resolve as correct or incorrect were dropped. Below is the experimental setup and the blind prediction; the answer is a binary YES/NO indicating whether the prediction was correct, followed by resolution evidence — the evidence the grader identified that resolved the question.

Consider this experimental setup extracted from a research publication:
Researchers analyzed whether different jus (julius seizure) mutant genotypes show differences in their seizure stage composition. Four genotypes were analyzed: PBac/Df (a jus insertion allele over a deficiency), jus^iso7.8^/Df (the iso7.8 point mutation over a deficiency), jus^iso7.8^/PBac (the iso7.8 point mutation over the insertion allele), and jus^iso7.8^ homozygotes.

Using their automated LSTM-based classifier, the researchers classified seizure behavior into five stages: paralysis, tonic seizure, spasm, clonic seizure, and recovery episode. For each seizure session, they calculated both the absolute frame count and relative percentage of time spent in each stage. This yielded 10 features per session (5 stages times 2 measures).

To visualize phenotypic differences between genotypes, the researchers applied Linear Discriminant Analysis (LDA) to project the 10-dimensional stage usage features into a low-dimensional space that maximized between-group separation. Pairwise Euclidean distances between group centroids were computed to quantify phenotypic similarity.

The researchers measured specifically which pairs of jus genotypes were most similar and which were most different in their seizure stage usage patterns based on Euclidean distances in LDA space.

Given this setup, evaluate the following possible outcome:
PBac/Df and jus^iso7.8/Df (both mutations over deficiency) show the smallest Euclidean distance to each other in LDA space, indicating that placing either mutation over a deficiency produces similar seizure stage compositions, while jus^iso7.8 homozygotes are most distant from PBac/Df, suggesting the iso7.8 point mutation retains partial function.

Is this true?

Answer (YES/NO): NO